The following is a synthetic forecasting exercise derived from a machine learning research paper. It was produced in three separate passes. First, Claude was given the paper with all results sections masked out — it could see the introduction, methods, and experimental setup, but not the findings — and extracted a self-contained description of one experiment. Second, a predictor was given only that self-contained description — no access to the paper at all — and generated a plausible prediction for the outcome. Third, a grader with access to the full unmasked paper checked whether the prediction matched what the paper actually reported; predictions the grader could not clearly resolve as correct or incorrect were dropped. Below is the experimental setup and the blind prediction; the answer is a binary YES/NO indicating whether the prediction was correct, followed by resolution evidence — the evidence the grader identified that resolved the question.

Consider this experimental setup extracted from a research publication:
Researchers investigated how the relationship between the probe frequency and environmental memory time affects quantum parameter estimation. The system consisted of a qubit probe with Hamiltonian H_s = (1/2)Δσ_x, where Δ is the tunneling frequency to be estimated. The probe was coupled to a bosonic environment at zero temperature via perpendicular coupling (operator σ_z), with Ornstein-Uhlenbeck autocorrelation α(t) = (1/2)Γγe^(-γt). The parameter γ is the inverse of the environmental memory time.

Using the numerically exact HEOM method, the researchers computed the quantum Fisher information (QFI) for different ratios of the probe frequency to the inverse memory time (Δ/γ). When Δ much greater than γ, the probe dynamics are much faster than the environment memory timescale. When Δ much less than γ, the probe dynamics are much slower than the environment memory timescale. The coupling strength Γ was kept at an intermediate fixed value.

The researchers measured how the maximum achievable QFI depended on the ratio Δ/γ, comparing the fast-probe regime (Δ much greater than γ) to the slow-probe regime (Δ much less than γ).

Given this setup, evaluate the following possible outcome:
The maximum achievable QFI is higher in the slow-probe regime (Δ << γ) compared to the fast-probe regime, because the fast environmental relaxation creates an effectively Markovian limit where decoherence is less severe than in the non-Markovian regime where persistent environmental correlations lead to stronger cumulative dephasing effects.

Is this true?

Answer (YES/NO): NO